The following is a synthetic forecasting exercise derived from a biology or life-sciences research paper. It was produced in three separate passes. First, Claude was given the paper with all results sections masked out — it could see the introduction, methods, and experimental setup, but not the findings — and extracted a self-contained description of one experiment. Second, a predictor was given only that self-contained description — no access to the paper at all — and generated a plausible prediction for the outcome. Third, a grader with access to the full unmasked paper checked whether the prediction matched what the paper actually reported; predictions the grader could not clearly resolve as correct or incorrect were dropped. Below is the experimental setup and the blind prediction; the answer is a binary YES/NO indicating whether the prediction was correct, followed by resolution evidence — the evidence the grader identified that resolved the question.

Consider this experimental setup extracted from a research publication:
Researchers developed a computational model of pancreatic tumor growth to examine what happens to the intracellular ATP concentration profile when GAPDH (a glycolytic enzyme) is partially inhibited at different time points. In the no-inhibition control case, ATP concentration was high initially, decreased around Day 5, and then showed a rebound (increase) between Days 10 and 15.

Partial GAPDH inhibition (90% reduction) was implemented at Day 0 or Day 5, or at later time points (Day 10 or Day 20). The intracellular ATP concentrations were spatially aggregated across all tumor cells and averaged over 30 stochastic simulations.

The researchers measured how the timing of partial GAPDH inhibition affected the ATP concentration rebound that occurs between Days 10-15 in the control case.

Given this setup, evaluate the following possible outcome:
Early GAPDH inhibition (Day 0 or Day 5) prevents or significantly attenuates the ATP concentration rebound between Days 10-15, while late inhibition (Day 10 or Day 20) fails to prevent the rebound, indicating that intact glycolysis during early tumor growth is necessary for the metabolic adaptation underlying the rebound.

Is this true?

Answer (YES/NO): NO